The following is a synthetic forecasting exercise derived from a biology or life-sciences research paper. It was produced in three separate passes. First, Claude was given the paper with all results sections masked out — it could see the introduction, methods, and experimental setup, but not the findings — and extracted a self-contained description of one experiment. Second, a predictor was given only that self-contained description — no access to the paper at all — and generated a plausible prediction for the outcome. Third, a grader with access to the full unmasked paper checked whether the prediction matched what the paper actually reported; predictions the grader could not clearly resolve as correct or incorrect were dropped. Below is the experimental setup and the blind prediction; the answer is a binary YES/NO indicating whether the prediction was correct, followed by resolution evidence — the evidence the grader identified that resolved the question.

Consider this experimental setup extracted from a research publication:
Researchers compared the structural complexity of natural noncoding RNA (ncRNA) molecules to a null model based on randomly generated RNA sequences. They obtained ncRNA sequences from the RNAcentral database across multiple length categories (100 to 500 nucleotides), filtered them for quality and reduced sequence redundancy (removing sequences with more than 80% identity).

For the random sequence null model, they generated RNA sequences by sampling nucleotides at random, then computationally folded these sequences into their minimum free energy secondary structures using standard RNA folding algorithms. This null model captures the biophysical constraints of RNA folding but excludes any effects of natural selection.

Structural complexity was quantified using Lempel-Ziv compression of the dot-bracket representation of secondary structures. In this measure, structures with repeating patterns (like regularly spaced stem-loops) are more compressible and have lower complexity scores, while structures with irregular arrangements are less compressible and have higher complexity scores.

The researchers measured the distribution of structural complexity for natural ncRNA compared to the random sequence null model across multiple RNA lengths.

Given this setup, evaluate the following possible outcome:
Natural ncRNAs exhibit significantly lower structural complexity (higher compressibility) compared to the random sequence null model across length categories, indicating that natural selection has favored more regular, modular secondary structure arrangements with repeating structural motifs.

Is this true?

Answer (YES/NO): NO